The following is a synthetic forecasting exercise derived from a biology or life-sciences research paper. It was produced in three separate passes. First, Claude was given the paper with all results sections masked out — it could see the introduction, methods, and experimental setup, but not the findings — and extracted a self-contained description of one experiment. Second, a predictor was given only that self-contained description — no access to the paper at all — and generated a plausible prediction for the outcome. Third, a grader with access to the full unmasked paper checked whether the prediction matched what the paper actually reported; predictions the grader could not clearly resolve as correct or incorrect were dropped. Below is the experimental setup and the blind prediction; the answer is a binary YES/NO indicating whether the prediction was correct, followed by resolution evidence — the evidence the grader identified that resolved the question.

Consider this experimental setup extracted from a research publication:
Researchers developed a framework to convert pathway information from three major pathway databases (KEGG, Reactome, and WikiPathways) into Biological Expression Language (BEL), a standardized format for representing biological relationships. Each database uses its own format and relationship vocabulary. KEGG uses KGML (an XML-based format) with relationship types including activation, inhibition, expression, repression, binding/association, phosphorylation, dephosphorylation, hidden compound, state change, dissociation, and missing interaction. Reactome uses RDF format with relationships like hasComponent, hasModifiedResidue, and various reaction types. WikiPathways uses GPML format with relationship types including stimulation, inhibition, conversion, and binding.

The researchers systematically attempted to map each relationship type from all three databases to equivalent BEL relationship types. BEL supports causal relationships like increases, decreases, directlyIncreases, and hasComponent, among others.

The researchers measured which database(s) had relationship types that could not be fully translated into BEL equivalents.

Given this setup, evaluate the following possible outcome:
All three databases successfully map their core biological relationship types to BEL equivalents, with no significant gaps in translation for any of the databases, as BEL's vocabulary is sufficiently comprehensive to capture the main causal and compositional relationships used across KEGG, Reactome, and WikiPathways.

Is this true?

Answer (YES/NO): NO